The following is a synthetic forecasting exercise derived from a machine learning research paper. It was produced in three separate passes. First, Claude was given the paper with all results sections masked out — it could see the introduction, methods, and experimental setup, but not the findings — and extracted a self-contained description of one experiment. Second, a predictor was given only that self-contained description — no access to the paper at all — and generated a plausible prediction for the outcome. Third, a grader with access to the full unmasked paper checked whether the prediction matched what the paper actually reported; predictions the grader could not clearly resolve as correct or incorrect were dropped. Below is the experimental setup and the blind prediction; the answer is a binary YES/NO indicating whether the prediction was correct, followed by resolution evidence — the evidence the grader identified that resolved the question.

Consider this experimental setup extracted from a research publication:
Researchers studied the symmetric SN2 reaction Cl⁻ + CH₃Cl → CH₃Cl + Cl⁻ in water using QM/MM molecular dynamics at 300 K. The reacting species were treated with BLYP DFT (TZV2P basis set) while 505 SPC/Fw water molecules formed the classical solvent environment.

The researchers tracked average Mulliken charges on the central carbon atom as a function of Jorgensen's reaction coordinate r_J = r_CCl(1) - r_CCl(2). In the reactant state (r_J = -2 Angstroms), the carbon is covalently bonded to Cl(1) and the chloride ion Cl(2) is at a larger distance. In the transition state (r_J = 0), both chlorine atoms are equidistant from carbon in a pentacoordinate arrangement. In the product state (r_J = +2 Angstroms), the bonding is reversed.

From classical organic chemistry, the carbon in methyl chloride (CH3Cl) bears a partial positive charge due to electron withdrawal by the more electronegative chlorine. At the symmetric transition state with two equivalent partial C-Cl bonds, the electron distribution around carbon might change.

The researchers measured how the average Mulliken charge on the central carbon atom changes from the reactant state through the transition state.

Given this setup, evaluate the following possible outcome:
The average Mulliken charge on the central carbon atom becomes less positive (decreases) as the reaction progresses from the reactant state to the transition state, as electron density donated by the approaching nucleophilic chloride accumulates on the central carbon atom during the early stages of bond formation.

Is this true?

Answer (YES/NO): NO